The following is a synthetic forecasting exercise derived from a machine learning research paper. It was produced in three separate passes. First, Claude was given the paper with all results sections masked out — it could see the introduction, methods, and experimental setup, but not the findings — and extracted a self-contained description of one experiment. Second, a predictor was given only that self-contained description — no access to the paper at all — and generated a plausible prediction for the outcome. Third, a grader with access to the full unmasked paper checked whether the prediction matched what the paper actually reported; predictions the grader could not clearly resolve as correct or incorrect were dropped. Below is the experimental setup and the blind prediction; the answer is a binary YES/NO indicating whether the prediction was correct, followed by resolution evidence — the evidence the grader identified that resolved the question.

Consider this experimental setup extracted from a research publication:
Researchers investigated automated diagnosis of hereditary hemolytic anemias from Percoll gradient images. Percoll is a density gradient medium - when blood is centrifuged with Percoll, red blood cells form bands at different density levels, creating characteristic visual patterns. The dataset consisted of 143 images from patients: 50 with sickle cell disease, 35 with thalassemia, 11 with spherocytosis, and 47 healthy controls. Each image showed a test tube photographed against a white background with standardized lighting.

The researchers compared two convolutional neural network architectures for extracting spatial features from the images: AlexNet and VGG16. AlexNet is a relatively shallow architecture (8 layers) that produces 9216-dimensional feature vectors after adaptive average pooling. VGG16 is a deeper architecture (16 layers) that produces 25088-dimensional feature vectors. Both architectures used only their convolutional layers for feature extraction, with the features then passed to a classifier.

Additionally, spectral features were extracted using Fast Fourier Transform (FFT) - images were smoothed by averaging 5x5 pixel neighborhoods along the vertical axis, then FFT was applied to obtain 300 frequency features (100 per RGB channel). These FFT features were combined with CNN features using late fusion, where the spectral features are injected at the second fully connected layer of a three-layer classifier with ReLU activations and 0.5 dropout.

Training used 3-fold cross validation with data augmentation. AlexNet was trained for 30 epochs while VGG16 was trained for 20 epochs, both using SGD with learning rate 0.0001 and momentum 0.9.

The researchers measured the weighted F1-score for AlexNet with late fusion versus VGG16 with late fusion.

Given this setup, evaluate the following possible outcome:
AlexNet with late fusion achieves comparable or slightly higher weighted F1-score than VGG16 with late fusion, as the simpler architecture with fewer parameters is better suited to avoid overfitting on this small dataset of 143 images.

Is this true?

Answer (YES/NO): YES